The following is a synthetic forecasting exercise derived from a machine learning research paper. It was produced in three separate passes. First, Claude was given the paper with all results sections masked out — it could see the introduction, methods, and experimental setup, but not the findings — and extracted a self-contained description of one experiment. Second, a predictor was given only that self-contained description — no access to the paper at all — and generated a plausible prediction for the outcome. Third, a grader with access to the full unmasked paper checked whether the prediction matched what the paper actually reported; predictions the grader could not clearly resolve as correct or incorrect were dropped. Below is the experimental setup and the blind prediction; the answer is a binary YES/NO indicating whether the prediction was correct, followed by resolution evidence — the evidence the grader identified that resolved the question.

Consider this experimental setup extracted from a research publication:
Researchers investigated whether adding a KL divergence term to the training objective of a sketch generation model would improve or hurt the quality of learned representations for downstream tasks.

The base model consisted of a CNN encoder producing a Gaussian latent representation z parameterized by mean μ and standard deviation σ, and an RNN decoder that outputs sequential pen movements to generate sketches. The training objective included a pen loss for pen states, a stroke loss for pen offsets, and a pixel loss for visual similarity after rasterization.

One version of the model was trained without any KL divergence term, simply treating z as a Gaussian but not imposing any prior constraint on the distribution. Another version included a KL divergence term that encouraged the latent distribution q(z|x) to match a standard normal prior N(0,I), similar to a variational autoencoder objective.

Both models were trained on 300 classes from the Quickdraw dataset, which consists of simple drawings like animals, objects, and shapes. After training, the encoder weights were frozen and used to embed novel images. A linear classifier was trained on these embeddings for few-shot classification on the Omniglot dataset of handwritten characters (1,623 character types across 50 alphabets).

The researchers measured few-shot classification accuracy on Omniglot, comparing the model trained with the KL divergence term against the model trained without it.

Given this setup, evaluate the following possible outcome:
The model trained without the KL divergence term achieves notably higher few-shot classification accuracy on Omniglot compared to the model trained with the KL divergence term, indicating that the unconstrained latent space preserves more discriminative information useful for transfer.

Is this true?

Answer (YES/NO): NO